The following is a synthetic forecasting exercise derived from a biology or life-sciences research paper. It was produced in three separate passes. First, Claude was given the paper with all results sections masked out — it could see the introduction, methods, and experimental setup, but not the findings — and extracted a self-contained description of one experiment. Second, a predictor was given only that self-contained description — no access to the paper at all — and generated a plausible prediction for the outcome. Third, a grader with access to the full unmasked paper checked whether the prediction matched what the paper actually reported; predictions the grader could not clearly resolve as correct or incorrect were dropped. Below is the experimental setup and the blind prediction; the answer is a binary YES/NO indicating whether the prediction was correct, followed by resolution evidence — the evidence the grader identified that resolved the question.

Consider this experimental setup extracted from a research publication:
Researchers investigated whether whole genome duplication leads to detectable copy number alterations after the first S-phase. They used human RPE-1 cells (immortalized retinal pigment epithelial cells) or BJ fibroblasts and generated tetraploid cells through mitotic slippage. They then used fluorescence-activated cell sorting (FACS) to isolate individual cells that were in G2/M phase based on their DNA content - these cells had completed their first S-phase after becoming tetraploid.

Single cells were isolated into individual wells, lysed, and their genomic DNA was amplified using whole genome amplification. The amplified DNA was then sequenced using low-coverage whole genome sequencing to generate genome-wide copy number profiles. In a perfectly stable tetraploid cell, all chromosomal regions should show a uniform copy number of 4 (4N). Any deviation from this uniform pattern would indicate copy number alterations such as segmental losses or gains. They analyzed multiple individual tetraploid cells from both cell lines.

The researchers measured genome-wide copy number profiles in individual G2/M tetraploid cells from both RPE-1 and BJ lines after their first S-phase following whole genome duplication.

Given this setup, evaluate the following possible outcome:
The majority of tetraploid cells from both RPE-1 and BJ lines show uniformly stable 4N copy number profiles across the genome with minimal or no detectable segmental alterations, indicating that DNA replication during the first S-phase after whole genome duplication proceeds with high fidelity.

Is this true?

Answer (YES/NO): NO